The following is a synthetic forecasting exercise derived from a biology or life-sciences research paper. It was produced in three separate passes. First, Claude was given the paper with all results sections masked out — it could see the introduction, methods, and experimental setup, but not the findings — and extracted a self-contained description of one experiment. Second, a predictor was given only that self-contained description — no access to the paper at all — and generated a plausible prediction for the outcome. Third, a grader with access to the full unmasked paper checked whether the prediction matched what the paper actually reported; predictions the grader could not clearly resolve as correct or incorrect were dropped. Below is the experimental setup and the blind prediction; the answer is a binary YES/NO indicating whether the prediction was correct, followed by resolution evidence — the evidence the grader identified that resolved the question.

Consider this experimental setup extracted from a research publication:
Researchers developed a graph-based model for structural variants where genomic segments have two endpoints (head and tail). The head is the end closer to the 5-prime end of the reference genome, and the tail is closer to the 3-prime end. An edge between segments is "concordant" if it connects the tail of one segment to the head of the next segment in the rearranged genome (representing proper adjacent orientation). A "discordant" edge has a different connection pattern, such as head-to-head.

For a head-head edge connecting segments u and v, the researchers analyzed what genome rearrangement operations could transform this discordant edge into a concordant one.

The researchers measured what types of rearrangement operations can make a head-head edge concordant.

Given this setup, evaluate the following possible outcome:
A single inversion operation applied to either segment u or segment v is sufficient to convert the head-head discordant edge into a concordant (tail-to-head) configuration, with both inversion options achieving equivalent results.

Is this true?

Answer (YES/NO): NO